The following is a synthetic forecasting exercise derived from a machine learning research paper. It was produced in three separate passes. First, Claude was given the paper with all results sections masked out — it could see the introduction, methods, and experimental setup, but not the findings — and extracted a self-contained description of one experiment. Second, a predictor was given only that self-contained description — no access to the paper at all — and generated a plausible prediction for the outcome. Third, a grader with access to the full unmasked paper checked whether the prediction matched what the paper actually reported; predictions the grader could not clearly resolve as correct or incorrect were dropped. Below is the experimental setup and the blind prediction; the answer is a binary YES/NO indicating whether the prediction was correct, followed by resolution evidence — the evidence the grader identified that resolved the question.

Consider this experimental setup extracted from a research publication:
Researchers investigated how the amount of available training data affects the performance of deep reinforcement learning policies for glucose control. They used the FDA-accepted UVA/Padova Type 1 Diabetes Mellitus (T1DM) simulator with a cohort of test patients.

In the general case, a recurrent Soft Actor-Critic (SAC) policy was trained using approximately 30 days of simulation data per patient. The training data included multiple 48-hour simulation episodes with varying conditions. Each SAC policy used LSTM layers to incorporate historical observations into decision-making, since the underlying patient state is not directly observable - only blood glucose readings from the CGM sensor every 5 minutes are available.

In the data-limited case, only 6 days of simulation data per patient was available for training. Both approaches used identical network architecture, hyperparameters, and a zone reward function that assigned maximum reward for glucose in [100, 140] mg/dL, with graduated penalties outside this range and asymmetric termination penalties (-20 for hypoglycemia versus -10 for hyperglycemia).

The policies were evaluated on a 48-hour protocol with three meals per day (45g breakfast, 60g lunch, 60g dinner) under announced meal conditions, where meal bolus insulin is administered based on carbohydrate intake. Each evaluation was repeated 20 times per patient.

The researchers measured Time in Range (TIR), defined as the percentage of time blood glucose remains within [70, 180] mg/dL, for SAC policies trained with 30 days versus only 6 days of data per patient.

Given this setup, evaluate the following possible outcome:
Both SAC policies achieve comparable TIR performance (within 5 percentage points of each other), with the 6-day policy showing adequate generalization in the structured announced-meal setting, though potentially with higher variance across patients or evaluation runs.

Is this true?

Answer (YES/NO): YES